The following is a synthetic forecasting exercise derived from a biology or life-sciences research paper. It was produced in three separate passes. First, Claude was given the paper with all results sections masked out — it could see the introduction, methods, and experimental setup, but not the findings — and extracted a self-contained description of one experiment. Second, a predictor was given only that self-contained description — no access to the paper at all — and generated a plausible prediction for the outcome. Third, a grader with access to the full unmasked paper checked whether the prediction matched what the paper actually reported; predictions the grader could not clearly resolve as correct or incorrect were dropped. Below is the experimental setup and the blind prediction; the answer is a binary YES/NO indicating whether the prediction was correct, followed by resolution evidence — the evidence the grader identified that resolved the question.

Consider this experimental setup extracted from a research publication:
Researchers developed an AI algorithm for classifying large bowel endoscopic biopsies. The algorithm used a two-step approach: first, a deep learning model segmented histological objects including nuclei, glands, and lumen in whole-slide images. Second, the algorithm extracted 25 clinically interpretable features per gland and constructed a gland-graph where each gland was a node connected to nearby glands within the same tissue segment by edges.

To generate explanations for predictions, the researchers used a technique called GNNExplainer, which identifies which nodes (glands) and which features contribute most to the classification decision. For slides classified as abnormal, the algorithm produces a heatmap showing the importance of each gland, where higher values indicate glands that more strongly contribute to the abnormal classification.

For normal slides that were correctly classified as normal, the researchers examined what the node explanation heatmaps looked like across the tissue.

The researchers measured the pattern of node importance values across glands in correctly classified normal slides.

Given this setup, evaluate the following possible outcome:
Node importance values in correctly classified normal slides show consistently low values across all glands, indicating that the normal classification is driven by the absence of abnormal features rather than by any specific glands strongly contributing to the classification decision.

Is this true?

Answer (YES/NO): YES